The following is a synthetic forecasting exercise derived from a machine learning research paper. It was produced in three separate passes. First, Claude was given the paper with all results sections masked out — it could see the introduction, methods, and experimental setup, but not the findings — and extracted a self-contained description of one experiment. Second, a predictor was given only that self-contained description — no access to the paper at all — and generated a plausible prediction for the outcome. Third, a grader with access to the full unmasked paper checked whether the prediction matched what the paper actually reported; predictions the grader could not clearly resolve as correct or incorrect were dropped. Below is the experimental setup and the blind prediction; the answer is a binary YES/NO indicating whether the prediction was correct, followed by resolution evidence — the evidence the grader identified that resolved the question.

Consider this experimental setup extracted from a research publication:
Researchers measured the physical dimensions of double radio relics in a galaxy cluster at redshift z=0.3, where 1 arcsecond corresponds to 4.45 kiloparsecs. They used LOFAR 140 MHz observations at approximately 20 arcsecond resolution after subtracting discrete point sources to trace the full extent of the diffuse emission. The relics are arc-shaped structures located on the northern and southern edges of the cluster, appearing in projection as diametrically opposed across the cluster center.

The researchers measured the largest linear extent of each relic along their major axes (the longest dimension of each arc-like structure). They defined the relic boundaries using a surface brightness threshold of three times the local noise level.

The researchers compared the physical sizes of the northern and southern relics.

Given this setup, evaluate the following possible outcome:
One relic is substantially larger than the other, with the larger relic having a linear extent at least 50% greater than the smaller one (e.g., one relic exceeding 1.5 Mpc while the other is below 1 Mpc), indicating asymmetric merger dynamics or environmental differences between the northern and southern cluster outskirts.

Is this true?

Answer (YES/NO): YES